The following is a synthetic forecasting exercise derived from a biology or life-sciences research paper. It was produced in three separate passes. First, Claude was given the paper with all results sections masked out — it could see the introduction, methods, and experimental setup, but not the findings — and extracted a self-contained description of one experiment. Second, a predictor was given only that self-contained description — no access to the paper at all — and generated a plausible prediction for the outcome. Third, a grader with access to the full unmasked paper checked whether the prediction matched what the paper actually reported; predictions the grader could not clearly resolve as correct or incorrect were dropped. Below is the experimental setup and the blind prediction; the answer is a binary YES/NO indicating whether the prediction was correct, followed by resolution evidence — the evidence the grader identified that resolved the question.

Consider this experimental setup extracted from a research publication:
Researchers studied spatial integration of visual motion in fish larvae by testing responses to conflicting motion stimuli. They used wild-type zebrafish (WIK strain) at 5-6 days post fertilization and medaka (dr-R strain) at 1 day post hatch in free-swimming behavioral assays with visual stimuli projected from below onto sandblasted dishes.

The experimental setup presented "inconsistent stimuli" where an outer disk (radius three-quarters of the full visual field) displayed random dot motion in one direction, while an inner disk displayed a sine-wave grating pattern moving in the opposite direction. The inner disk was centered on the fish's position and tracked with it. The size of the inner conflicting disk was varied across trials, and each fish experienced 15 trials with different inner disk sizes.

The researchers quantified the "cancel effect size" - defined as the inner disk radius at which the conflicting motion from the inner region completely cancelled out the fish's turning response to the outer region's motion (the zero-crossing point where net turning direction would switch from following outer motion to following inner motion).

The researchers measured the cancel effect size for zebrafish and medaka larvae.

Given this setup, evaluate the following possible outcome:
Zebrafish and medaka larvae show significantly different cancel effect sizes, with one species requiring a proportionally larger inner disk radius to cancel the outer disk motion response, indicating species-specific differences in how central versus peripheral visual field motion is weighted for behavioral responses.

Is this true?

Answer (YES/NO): YES